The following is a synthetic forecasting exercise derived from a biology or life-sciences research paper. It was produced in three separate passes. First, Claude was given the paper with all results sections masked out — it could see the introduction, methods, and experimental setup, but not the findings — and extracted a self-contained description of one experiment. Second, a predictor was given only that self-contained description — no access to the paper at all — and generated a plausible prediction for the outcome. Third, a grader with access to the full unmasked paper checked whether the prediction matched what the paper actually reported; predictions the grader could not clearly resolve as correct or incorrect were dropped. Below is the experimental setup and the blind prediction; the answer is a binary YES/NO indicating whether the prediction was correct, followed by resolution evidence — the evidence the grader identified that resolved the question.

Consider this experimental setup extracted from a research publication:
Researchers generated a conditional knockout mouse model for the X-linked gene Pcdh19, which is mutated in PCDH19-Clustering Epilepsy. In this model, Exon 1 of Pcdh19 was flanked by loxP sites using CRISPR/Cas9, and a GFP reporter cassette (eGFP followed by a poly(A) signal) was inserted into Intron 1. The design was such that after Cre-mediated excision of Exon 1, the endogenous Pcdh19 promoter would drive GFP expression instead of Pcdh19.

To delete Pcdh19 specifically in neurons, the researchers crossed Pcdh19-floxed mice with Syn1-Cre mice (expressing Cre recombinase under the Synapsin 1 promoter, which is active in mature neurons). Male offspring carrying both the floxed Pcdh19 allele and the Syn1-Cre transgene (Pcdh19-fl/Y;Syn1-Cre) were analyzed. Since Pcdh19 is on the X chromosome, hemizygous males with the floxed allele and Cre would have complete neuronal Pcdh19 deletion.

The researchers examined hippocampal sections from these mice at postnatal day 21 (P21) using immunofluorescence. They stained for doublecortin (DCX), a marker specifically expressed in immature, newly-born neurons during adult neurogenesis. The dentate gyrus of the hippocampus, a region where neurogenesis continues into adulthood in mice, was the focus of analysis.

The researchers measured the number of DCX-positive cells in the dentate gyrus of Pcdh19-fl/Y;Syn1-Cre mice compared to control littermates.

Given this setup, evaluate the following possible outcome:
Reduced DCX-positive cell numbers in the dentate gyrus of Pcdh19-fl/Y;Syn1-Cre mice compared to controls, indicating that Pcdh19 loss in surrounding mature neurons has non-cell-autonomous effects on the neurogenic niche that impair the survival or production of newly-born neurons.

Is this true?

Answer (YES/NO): NO